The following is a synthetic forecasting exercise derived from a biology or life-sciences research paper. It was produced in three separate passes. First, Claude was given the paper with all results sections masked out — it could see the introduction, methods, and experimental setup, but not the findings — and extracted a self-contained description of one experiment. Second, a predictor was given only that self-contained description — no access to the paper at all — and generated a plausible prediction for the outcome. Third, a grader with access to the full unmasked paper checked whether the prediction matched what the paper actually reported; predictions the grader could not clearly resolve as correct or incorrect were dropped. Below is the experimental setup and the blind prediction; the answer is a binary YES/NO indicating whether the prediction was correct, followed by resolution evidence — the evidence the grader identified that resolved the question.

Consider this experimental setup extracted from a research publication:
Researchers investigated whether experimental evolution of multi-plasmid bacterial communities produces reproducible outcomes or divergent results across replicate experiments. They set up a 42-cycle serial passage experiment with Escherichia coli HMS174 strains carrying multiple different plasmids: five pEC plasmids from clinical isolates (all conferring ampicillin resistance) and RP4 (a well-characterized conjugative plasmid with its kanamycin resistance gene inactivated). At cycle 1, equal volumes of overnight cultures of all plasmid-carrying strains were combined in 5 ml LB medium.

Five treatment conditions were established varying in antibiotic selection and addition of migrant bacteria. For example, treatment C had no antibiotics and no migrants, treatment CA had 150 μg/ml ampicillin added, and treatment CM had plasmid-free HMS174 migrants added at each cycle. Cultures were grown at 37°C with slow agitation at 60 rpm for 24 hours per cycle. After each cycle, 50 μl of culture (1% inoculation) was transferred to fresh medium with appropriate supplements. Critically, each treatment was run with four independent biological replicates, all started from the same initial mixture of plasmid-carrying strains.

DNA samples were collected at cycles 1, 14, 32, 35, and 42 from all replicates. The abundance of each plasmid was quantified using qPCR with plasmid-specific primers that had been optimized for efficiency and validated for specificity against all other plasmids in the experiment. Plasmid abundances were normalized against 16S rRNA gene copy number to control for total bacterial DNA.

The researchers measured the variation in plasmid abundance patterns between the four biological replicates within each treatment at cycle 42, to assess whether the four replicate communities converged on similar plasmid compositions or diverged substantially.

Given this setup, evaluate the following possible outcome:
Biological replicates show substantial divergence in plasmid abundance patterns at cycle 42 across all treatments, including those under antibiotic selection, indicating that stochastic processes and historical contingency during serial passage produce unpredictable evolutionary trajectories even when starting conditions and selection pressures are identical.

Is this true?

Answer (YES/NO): NO